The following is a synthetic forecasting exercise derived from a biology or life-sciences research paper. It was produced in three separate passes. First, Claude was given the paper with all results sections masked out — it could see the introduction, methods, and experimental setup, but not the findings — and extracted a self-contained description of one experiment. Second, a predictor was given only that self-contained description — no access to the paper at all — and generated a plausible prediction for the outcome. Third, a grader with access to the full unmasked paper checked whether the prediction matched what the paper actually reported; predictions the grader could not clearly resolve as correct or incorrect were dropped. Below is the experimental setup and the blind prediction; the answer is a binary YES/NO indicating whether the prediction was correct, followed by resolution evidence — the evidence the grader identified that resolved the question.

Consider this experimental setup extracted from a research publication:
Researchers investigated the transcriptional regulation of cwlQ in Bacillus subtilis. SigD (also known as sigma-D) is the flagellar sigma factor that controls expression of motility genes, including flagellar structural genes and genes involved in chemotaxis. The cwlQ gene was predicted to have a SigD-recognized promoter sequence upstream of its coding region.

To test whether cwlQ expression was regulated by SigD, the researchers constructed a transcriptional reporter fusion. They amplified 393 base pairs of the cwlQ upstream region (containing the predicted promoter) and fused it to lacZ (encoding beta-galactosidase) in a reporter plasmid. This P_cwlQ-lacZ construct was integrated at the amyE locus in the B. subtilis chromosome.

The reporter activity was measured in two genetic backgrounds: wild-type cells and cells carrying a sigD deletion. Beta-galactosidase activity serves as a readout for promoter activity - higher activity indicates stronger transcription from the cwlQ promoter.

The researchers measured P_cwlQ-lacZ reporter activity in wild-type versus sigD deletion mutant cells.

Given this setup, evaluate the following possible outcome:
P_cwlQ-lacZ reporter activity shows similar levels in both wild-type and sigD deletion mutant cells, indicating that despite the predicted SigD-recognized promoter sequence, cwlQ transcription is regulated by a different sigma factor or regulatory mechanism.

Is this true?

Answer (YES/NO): NO